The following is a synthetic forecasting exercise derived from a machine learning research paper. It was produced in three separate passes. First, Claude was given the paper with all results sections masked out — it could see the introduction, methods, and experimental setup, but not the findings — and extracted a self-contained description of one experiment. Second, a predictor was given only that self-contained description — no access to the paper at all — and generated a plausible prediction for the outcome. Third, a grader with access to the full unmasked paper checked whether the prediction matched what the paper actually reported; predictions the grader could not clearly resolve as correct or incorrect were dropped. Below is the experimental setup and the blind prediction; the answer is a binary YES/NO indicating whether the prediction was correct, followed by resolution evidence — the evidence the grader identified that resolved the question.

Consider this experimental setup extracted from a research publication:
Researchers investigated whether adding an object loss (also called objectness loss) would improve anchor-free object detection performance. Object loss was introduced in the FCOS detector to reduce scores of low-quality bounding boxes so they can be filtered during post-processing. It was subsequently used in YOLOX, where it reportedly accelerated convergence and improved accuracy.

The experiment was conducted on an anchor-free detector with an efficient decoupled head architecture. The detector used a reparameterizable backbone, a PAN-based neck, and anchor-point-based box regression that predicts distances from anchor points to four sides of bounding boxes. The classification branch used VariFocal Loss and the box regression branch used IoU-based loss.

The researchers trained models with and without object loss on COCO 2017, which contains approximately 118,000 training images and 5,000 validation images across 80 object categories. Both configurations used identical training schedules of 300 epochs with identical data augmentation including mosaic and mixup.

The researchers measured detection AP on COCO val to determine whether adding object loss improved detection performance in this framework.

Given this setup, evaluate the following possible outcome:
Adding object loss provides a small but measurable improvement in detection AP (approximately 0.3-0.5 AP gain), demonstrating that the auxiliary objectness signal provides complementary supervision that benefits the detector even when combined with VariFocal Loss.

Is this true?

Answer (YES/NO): NO